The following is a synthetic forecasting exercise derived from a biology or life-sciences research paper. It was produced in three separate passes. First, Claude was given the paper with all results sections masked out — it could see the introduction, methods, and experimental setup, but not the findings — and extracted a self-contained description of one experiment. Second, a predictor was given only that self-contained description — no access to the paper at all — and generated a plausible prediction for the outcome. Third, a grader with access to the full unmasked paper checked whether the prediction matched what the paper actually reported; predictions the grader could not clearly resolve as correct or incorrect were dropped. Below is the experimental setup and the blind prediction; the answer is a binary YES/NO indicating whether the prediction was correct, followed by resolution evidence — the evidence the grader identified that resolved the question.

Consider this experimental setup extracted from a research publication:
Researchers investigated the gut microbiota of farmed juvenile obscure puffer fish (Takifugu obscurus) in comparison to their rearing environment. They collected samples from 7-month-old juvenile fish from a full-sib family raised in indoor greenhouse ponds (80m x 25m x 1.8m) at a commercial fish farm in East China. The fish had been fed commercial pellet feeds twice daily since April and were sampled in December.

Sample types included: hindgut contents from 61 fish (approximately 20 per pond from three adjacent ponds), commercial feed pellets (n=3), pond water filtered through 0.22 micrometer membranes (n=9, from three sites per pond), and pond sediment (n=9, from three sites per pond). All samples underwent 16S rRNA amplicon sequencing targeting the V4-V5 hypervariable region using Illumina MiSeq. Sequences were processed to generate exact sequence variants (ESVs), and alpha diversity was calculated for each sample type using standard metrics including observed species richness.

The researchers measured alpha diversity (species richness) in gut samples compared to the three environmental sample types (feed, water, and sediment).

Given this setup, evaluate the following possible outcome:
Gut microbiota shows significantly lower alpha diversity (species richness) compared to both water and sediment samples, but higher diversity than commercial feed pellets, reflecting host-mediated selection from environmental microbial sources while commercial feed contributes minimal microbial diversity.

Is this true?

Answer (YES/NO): NO